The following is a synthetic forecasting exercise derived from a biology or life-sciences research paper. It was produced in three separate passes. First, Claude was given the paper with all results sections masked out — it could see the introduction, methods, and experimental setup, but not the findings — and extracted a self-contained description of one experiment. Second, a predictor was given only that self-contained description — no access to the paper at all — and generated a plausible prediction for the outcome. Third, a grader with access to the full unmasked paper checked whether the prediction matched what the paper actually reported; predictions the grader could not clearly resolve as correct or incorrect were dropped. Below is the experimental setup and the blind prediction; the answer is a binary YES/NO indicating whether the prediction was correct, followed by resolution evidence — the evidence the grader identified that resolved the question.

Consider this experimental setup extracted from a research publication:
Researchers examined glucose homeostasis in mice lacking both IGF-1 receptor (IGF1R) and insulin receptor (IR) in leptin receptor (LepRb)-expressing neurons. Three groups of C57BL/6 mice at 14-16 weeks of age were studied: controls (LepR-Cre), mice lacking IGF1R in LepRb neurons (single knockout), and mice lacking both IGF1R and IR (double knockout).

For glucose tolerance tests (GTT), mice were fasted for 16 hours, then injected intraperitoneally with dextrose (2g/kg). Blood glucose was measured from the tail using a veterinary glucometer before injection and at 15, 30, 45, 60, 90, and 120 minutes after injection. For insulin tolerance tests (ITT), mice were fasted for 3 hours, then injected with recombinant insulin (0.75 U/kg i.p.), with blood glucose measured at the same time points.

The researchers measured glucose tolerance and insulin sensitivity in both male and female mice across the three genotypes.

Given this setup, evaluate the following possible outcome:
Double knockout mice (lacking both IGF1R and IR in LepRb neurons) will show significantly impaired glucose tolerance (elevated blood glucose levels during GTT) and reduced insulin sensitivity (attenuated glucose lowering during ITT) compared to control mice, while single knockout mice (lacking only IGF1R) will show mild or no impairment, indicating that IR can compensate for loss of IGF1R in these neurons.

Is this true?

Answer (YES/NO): NO